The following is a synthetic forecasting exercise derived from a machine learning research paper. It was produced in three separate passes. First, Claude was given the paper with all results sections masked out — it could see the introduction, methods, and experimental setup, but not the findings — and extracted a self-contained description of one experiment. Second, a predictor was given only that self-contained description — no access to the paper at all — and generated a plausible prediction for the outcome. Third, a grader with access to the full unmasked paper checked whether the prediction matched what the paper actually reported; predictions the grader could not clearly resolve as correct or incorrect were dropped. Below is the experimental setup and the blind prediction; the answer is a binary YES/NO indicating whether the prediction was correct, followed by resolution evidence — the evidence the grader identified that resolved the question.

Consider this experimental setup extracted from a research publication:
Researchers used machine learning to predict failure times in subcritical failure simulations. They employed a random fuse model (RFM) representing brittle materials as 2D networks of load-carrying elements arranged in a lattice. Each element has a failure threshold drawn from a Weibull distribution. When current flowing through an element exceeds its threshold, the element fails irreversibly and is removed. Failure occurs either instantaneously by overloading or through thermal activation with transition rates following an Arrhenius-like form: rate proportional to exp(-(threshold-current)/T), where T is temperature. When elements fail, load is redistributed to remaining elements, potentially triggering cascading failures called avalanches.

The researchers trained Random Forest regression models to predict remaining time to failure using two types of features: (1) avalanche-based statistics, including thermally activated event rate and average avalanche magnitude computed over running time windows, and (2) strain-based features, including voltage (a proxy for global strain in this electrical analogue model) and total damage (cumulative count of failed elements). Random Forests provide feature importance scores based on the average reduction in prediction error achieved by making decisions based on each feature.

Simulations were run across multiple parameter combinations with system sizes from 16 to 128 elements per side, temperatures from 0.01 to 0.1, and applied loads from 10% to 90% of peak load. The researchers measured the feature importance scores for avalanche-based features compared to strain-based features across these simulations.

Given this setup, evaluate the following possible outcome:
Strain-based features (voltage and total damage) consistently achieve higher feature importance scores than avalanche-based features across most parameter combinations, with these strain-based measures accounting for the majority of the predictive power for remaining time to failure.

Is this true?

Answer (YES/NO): YES